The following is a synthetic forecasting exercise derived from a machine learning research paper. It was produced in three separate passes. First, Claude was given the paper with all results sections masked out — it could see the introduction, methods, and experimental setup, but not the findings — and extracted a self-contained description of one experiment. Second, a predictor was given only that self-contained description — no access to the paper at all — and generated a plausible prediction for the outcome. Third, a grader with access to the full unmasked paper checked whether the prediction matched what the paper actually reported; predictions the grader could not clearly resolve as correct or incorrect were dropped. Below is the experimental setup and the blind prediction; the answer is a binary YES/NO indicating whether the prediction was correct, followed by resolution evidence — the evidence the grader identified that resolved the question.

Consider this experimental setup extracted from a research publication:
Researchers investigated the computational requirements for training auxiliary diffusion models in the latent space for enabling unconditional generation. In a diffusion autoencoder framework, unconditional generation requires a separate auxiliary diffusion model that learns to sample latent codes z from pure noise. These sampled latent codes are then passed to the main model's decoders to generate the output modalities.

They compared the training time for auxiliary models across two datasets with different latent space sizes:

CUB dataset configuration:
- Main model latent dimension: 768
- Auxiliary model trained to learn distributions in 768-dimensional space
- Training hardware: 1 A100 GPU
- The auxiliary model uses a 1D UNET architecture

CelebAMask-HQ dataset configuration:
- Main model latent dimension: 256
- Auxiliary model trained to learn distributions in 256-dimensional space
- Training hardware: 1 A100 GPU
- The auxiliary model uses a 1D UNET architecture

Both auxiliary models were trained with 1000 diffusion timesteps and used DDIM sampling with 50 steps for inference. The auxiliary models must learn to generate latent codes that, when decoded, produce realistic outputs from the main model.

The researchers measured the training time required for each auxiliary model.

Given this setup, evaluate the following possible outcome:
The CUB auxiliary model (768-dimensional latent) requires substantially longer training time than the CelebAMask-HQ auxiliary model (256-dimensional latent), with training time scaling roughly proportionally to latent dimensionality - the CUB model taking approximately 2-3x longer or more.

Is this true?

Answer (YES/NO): NO